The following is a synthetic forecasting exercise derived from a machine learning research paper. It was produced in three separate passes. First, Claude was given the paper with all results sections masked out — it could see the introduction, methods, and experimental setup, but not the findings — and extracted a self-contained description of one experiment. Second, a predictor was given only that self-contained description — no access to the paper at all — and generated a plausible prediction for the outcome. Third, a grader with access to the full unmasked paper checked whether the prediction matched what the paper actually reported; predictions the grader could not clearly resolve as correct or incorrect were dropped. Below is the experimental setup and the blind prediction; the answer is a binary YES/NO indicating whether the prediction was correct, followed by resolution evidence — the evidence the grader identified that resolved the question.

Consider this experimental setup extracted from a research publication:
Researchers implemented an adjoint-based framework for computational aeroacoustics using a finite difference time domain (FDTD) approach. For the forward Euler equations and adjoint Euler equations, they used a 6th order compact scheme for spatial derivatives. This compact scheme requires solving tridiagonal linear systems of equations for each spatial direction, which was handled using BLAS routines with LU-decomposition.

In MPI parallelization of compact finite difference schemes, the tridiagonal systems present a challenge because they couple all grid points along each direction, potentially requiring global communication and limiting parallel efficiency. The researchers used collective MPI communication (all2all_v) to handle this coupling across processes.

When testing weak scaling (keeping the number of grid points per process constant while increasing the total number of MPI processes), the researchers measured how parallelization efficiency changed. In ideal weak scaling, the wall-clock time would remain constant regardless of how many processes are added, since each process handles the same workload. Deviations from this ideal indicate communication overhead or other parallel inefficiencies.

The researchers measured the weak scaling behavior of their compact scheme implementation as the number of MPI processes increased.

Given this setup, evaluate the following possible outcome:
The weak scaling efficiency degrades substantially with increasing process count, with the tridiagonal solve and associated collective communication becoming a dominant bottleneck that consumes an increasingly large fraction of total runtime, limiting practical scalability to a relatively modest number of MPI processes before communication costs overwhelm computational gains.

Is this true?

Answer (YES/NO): NO